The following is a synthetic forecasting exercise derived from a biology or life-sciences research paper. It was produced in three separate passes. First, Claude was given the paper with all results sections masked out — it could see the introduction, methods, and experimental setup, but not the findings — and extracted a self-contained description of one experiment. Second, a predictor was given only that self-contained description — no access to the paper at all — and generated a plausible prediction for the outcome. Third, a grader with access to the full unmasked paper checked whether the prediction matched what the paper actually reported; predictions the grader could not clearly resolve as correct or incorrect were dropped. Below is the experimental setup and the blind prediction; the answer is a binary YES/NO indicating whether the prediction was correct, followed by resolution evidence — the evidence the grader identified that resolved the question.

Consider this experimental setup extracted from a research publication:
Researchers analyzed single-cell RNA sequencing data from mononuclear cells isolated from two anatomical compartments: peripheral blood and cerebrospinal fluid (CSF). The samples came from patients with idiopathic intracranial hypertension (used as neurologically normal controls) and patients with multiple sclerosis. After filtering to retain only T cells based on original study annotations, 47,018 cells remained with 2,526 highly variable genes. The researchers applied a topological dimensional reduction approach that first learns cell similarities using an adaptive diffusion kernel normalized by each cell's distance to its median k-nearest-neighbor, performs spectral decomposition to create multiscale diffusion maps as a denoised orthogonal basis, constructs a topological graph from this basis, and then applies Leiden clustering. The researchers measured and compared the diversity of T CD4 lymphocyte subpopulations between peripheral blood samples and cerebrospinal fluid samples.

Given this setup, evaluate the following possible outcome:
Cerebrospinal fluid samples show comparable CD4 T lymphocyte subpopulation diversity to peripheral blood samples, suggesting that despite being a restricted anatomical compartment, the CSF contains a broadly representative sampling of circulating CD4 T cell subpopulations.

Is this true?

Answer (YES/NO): YES